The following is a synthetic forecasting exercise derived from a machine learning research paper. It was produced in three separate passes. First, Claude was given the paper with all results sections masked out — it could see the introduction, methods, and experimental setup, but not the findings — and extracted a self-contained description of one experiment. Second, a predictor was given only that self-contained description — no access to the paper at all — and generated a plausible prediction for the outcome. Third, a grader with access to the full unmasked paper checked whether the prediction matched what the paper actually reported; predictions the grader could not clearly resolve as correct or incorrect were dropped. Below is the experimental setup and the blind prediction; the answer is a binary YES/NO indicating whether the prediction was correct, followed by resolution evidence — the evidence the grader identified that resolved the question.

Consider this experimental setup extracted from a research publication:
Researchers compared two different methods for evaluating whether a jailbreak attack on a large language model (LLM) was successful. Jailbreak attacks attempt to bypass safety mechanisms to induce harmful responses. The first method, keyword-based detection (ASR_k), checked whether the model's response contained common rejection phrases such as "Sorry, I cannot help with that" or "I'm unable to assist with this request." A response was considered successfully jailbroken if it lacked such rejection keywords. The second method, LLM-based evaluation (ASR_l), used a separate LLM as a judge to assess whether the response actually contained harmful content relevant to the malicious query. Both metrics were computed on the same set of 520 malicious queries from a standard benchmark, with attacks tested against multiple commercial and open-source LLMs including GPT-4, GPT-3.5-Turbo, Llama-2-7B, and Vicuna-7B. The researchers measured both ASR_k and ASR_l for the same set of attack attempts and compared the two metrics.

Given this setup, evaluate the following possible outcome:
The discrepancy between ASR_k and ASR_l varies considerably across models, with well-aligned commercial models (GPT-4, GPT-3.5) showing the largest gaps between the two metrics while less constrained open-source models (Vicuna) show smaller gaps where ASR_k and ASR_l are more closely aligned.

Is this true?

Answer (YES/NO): NO